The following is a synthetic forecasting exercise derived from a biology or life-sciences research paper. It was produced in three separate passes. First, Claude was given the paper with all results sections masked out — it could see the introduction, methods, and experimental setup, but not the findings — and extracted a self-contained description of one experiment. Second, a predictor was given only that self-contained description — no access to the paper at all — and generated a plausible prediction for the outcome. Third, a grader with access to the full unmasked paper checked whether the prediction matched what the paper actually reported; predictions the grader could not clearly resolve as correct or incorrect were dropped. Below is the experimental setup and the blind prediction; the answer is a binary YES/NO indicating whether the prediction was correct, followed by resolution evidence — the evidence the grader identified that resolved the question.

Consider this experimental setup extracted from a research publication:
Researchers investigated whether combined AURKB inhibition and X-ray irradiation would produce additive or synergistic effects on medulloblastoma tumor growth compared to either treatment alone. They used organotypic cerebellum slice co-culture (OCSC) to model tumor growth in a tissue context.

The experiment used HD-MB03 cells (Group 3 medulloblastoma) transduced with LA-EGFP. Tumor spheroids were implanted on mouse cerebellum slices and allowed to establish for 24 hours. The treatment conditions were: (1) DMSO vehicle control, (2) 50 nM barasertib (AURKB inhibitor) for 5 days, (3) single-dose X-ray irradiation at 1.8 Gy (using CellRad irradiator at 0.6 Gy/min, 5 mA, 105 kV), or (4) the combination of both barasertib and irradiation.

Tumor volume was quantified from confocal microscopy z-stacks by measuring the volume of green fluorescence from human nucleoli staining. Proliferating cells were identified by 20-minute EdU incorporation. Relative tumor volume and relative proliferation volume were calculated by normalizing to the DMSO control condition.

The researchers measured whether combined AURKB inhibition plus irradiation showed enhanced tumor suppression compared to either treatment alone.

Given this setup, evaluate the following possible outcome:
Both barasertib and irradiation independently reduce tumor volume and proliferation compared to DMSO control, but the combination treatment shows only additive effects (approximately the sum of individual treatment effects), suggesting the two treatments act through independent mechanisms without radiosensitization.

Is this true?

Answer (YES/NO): NO